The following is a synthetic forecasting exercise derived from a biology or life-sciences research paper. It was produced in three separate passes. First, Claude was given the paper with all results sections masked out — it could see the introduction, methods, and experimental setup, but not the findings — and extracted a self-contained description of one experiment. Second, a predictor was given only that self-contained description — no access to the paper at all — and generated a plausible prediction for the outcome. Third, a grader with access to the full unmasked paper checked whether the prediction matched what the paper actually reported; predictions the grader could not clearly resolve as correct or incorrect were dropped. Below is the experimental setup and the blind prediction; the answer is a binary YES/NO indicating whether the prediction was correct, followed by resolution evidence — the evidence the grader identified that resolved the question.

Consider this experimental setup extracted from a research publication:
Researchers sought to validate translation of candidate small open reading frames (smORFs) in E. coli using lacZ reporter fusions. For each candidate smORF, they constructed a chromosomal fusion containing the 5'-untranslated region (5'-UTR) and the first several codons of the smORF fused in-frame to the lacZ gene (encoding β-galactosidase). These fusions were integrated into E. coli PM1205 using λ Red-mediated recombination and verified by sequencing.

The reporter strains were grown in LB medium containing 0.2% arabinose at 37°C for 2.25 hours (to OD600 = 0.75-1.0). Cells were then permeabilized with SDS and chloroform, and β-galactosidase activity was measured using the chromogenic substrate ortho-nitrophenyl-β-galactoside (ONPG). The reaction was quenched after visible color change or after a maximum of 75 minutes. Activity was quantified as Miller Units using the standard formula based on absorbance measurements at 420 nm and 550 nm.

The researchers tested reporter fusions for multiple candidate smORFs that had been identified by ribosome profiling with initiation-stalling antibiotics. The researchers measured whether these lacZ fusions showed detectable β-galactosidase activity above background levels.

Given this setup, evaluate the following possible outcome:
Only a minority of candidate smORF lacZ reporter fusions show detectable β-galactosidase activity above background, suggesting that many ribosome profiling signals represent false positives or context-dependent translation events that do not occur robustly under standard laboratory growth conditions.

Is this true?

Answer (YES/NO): NO